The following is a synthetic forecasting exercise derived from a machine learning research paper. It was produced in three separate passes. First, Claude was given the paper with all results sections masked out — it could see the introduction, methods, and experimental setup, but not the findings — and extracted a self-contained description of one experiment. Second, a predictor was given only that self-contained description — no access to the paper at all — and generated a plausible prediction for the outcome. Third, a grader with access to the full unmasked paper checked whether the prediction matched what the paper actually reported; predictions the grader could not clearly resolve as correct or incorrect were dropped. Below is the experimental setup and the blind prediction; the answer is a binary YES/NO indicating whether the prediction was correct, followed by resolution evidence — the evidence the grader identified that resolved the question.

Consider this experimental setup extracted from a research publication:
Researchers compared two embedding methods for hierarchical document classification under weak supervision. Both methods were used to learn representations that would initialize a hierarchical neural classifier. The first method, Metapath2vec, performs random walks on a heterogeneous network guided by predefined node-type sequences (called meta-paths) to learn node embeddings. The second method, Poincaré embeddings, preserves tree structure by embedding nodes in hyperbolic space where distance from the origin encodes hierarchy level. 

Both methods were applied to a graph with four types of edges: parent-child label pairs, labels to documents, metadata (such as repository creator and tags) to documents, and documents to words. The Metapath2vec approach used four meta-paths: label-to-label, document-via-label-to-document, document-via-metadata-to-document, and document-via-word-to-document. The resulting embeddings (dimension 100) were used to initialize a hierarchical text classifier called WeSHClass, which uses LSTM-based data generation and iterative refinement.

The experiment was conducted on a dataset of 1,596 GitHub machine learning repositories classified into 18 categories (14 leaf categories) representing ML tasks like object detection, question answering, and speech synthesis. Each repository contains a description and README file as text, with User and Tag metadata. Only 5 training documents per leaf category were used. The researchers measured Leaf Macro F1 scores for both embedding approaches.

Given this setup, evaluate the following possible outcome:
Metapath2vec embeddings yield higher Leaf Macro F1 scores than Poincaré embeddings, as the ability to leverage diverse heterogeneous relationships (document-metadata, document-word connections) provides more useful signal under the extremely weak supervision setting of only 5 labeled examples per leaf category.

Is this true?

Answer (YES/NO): YES